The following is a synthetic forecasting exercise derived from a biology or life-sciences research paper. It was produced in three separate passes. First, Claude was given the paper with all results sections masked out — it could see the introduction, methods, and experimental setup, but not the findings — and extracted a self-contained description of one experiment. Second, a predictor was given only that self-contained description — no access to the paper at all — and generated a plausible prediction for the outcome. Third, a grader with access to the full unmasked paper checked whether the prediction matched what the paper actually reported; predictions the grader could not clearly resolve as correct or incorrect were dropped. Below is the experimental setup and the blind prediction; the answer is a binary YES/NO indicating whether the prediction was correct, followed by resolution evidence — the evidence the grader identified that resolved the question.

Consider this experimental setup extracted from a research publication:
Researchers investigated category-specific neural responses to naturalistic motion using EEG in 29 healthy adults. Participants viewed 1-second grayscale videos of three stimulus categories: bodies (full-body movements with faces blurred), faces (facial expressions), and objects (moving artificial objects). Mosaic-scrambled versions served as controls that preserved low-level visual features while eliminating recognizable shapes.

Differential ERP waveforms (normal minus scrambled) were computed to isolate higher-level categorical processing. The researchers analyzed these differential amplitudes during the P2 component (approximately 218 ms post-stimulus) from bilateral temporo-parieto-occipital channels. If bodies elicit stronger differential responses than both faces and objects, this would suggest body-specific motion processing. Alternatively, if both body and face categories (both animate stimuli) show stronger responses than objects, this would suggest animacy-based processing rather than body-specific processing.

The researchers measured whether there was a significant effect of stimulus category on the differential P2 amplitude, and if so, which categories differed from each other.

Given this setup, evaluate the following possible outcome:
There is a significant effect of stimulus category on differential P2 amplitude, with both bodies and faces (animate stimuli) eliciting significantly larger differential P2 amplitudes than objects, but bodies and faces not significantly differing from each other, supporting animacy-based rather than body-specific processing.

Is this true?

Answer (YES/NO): NO